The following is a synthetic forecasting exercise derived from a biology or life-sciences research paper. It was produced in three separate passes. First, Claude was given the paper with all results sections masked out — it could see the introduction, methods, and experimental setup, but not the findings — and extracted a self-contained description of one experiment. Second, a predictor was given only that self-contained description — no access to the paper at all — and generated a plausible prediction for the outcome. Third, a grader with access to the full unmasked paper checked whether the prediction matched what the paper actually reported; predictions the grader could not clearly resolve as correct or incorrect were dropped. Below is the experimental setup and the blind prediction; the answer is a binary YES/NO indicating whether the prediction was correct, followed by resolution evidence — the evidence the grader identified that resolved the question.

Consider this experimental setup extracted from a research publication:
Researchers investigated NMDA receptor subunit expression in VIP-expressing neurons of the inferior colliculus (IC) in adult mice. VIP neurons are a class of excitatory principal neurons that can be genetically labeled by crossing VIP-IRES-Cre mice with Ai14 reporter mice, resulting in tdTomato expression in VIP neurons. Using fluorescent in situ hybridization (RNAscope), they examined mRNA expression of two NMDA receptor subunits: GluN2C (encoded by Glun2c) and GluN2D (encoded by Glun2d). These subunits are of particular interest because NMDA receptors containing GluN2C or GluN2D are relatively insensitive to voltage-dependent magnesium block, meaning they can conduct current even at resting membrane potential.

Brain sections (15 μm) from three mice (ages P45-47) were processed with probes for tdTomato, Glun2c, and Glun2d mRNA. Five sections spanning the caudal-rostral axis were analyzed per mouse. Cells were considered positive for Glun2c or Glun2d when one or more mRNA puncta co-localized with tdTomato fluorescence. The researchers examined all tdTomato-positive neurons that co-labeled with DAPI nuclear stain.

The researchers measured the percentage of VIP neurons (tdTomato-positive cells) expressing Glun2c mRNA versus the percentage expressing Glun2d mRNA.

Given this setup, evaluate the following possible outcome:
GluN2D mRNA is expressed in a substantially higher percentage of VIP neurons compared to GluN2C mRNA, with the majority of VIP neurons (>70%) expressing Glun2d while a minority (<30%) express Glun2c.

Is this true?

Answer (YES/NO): YES